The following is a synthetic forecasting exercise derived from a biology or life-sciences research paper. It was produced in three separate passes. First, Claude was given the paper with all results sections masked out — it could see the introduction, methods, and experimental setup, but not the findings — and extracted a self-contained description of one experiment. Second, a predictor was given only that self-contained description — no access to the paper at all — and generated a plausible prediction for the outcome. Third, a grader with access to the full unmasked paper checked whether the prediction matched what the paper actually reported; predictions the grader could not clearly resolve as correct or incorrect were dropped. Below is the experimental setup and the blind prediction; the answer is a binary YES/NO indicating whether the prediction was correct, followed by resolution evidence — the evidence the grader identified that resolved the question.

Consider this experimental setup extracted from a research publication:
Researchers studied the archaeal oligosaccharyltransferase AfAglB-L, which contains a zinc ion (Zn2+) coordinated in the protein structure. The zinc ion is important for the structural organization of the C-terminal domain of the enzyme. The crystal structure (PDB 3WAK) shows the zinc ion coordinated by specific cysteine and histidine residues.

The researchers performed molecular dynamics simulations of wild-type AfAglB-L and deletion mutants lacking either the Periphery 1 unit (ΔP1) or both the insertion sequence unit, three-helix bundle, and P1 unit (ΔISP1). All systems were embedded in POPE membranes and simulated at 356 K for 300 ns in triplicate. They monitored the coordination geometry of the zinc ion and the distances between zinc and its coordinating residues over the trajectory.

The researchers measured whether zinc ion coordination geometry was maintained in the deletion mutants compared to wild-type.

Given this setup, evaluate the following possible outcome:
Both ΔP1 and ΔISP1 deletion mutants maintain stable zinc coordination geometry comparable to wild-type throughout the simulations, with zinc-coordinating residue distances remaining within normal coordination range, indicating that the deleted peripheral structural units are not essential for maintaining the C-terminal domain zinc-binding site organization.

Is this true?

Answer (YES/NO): YES